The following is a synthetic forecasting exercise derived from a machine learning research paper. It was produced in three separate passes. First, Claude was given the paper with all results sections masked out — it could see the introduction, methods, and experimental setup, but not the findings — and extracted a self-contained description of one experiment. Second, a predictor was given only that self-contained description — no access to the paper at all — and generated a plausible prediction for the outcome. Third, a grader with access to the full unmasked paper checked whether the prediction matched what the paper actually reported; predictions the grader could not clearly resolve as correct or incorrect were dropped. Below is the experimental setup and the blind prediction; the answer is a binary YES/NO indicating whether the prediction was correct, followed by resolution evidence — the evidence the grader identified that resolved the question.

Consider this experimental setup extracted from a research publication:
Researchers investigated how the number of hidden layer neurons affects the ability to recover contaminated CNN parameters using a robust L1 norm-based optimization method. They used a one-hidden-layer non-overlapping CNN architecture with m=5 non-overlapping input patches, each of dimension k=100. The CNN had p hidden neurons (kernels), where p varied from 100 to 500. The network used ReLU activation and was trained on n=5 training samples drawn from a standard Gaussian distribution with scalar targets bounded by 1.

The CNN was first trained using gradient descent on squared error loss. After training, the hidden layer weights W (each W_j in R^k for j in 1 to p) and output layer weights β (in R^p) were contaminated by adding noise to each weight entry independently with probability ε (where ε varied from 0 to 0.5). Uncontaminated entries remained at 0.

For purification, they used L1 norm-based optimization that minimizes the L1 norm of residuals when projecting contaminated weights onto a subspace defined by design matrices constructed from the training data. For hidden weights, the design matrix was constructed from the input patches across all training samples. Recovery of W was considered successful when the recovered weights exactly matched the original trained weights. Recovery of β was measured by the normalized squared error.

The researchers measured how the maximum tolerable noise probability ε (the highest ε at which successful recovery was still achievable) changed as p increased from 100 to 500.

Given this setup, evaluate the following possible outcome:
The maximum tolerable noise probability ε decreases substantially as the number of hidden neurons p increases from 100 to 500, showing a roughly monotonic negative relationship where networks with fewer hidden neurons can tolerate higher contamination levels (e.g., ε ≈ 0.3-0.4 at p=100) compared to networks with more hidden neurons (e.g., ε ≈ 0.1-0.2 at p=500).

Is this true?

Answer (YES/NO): NO